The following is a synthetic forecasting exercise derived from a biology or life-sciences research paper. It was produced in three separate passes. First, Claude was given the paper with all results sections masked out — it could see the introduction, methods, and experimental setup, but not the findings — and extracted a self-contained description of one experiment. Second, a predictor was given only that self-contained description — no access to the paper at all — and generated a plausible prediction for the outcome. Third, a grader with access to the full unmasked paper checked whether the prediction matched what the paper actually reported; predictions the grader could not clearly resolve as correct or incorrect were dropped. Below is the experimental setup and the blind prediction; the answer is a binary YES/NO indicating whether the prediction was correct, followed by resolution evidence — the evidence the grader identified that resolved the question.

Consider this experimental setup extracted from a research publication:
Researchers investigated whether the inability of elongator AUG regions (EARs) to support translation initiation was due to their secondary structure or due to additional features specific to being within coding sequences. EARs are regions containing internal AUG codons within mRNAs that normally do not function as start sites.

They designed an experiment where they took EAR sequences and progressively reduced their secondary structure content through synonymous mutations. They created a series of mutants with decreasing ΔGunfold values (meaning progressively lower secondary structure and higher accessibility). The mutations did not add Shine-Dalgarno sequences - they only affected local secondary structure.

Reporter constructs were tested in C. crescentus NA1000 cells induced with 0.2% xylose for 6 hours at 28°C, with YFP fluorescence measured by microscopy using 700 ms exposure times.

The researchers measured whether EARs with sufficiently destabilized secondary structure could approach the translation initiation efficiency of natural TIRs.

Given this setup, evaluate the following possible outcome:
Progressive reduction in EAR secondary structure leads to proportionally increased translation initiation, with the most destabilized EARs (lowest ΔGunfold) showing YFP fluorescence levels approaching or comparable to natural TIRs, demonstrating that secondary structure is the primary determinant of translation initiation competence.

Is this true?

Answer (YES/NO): NO